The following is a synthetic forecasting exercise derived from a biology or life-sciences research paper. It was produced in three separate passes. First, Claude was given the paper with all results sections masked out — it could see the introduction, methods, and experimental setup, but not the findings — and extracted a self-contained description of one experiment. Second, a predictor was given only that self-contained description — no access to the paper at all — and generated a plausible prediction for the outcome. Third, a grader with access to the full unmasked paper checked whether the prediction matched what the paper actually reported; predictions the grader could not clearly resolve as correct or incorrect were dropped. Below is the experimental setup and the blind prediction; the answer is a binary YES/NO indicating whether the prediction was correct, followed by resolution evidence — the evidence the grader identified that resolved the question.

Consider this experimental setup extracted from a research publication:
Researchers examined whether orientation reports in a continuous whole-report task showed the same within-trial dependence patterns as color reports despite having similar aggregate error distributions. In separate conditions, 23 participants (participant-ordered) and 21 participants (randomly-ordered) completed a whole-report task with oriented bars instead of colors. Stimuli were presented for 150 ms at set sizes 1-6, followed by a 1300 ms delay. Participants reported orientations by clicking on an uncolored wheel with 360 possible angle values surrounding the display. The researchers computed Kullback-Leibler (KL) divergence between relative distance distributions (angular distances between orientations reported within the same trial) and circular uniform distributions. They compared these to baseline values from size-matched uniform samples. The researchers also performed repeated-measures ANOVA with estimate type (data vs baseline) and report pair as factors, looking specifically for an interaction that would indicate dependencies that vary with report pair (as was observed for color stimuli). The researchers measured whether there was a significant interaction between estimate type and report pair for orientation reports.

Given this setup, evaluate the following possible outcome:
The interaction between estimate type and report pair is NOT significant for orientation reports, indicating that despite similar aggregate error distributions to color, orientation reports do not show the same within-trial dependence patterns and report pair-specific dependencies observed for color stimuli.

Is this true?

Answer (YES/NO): YES